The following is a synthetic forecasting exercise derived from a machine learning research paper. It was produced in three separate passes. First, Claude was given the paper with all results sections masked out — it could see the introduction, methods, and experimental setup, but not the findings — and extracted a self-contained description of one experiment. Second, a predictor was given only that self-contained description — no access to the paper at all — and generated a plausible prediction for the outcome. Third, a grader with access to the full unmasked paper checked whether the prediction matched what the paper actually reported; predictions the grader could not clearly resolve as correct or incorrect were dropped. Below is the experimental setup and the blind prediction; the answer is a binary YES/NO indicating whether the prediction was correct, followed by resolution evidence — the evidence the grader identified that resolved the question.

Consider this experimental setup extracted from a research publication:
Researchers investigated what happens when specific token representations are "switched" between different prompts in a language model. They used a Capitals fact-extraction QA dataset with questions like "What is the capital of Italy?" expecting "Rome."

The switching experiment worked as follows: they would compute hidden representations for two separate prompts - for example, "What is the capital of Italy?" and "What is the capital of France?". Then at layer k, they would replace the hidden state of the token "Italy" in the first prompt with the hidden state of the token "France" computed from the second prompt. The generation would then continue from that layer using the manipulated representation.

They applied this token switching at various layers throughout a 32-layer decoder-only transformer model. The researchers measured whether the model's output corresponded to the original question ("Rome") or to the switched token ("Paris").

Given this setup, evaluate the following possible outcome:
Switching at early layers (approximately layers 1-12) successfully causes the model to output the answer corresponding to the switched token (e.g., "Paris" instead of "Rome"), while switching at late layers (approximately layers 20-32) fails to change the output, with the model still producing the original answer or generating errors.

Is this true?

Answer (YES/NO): NO